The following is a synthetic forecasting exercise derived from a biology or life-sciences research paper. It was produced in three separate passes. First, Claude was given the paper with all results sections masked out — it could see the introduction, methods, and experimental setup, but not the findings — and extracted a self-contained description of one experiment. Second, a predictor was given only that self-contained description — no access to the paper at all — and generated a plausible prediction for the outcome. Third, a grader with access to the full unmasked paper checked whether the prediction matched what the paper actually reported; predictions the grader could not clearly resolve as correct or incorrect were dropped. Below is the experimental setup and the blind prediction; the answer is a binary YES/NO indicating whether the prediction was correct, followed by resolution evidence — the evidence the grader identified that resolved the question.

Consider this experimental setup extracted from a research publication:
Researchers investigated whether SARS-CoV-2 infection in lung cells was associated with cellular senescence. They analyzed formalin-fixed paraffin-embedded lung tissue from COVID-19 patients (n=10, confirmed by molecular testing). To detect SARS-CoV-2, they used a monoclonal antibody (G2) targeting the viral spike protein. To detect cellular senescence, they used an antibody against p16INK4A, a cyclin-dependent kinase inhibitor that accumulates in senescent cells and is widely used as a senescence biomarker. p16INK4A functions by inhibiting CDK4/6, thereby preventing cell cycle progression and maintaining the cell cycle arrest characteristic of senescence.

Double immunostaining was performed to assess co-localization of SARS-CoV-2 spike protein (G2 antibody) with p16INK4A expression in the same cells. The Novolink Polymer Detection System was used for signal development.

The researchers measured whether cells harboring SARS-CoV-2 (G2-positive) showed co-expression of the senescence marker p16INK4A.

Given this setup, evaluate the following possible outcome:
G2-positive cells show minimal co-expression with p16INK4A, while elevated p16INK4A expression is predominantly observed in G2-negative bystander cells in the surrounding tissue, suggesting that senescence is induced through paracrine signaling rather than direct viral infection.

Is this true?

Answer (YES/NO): NO